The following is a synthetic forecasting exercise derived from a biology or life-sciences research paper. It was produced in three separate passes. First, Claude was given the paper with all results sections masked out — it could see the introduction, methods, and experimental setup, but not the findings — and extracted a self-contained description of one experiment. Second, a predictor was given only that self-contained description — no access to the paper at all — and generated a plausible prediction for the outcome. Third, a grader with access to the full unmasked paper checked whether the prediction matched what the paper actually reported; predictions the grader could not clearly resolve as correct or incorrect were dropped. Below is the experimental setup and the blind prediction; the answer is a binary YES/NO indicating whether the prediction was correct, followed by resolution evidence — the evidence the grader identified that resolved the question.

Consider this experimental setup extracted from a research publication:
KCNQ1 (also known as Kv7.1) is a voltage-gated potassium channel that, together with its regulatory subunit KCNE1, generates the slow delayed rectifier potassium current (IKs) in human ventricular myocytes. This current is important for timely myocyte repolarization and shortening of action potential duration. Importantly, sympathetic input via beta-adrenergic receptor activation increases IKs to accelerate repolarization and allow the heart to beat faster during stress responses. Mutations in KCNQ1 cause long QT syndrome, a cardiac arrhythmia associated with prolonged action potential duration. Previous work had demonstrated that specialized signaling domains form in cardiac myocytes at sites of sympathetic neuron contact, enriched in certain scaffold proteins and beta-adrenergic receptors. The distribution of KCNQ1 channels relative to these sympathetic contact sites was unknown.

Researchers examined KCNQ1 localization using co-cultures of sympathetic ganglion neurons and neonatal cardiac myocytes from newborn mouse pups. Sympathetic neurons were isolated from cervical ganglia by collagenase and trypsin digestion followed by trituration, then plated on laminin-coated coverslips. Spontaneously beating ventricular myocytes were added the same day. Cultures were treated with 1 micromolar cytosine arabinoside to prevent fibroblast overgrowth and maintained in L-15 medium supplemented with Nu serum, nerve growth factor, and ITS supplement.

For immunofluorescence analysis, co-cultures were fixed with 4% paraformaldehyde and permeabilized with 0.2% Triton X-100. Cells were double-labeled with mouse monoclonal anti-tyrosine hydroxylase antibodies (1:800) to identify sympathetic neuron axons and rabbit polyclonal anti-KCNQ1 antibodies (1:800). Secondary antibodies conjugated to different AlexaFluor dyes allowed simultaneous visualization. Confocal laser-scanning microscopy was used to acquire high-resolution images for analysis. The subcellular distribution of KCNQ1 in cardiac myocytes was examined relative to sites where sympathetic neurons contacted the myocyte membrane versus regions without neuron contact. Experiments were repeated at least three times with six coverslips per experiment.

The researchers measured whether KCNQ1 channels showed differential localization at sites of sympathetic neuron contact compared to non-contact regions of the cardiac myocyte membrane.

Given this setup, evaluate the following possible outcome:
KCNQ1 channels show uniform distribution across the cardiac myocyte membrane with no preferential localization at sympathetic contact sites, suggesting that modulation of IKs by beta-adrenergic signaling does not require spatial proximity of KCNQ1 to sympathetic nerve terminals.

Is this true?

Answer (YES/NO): NO